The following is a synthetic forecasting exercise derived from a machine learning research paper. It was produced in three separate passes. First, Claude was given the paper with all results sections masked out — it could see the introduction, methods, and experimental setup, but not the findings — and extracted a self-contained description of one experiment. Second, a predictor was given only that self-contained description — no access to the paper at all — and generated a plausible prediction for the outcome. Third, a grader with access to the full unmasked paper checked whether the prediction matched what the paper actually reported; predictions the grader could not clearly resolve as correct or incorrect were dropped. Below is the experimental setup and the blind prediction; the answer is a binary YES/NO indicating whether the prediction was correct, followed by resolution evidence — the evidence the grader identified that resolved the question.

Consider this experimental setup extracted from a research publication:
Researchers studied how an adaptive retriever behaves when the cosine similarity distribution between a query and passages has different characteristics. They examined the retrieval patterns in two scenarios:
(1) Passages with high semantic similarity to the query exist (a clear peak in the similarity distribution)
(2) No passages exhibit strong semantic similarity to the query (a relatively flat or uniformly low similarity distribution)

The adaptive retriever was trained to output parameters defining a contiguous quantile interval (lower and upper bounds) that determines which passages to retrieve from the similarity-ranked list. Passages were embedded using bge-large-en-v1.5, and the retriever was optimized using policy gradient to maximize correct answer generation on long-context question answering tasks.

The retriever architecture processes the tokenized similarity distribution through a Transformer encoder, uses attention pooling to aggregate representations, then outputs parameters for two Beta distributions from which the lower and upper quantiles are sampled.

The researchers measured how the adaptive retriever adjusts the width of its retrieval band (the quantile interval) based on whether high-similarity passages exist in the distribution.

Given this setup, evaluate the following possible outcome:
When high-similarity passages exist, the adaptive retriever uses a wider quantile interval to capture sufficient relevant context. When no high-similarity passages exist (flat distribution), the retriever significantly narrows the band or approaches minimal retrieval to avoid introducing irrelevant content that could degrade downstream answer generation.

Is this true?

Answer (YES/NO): NO